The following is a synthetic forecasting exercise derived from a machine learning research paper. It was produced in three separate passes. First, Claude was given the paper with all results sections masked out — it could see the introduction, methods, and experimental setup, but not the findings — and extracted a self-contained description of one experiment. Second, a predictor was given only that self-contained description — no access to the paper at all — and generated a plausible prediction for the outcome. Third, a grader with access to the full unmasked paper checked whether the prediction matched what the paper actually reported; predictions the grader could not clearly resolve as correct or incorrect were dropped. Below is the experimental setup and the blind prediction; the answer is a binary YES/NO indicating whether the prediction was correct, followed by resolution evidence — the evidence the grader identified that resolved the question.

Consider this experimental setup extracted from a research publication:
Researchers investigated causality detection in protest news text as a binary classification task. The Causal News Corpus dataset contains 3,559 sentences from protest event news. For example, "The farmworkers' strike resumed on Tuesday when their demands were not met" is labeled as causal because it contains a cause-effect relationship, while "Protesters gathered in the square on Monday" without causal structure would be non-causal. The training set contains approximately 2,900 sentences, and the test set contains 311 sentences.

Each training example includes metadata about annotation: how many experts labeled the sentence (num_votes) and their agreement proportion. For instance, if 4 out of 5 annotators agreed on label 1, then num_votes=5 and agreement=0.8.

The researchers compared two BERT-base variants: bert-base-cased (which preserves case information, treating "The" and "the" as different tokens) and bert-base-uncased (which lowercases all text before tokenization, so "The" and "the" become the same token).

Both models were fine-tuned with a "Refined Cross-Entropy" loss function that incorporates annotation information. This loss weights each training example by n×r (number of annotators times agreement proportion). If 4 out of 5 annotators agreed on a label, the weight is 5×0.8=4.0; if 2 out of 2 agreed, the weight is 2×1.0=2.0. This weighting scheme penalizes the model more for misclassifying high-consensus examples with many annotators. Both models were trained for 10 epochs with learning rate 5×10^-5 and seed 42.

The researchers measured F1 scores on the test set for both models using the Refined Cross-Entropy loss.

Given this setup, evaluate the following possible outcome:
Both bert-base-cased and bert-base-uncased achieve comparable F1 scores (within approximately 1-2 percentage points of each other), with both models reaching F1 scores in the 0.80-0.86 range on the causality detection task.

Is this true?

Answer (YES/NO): NO